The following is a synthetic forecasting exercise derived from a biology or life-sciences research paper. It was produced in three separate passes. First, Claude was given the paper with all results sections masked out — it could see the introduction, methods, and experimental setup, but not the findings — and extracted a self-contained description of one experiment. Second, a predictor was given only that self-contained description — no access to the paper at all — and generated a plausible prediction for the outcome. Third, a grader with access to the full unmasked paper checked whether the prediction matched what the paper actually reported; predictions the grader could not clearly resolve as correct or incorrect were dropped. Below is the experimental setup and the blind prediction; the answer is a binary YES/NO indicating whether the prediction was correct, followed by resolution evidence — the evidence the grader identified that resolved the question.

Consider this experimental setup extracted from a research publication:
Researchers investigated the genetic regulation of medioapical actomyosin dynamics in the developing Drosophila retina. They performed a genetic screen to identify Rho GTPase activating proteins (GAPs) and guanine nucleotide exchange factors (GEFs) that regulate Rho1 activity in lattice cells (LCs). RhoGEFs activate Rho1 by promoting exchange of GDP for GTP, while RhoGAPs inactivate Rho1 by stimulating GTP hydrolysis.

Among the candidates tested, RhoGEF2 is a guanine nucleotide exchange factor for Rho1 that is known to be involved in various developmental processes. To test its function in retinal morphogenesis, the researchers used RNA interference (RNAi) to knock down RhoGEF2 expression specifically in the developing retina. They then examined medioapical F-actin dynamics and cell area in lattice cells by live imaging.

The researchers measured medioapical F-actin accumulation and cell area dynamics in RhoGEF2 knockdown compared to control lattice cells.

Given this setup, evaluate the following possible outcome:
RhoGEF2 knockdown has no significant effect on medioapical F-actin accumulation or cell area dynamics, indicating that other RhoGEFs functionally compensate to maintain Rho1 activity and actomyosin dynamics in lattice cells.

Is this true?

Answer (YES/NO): NO